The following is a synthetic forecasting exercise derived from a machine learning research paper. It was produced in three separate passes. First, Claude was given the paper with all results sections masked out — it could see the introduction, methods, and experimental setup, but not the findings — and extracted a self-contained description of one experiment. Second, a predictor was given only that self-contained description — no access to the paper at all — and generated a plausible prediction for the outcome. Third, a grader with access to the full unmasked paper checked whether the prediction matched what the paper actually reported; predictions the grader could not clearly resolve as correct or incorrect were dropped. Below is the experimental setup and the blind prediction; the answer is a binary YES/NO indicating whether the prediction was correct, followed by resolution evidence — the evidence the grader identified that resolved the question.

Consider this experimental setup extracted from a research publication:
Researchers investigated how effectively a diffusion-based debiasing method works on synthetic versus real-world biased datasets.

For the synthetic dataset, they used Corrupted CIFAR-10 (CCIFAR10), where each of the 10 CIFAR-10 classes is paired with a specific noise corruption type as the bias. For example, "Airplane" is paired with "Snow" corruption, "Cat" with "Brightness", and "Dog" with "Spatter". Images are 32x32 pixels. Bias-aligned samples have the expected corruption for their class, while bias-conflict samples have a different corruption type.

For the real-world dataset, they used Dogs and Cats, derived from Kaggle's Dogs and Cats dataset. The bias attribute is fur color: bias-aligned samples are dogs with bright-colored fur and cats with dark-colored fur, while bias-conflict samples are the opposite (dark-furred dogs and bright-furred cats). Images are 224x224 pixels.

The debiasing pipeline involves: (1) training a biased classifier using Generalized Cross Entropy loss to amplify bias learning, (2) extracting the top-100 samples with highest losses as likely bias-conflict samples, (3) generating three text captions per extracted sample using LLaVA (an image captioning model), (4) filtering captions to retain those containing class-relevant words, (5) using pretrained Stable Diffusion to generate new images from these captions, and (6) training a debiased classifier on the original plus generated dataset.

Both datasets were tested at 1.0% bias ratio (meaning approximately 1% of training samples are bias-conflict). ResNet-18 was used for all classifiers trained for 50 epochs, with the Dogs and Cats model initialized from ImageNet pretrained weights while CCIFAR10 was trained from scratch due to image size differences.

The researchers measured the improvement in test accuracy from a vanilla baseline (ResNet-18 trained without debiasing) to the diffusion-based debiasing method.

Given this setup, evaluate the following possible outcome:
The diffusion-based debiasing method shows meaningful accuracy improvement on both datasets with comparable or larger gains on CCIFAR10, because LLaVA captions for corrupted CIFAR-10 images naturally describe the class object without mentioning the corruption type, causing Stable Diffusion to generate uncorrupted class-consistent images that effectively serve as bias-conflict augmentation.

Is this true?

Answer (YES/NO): NO